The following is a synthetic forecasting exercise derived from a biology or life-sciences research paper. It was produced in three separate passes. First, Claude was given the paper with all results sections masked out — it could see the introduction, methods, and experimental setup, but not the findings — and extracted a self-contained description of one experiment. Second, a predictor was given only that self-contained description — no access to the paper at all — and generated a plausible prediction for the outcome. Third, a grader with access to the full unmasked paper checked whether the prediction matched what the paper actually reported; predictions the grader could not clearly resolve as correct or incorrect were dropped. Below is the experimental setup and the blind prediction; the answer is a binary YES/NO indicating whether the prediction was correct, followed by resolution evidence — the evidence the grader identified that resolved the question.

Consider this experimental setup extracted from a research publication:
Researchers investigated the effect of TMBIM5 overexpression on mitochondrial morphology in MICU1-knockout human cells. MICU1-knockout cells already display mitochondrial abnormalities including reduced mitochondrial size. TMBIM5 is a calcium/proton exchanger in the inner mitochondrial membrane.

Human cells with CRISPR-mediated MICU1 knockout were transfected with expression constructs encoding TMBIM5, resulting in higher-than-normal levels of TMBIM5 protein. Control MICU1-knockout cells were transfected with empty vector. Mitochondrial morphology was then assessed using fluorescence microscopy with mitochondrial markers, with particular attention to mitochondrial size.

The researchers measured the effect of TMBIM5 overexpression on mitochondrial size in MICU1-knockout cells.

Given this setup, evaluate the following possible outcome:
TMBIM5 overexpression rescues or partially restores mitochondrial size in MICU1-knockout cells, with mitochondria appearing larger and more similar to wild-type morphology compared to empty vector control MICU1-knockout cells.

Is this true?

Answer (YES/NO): NO